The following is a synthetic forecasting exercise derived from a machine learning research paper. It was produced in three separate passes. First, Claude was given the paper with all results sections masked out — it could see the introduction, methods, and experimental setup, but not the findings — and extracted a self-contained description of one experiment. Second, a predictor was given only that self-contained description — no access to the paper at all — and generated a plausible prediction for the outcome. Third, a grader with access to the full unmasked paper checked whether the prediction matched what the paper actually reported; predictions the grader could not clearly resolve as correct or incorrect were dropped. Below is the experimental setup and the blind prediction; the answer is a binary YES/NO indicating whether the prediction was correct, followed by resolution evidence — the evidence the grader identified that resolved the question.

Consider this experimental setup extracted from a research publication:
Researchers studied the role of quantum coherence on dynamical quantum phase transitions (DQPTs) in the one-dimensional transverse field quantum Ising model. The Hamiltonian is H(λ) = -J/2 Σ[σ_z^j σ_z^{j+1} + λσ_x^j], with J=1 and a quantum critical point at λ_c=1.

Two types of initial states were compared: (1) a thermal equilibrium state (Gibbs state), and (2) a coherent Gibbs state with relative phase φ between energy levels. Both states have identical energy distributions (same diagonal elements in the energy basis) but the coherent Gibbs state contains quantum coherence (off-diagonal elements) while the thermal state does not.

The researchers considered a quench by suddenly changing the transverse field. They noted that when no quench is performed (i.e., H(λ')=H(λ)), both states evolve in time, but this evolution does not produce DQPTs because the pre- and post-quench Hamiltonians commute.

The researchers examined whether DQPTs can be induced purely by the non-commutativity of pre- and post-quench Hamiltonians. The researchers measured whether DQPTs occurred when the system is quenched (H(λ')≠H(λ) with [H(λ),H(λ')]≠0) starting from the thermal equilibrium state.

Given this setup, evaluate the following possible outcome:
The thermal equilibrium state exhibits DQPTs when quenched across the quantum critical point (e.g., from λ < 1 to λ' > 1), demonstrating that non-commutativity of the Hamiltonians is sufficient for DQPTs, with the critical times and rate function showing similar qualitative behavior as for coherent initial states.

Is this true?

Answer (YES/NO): NO